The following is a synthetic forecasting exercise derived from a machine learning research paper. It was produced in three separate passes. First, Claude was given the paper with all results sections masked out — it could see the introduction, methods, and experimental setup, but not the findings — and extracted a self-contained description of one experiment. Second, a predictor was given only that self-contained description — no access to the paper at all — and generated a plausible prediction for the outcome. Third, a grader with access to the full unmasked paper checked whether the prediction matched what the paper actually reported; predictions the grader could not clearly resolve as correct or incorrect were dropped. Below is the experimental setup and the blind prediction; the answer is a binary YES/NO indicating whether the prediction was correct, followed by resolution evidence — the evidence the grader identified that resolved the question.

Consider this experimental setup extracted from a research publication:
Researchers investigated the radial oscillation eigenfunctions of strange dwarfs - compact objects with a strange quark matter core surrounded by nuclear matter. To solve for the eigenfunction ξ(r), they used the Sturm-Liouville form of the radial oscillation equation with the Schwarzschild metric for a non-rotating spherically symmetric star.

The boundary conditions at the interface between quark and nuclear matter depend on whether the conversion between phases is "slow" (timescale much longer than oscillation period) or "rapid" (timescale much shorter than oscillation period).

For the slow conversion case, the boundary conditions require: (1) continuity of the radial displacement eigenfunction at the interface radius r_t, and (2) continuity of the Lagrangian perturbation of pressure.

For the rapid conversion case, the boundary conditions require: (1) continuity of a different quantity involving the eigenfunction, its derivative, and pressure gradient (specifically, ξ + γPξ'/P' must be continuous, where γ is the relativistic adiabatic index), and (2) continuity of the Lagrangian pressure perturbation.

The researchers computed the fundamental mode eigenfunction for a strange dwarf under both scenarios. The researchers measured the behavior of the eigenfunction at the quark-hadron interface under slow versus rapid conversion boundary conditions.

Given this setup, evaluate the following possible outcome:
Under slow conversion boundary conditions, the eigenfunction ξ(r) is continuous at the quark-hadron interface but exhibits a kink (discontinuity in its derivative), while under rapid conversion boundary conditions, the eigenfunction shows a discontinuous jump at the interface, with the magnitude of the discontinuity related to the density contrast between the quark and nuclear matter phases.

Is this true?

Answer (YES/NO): YES